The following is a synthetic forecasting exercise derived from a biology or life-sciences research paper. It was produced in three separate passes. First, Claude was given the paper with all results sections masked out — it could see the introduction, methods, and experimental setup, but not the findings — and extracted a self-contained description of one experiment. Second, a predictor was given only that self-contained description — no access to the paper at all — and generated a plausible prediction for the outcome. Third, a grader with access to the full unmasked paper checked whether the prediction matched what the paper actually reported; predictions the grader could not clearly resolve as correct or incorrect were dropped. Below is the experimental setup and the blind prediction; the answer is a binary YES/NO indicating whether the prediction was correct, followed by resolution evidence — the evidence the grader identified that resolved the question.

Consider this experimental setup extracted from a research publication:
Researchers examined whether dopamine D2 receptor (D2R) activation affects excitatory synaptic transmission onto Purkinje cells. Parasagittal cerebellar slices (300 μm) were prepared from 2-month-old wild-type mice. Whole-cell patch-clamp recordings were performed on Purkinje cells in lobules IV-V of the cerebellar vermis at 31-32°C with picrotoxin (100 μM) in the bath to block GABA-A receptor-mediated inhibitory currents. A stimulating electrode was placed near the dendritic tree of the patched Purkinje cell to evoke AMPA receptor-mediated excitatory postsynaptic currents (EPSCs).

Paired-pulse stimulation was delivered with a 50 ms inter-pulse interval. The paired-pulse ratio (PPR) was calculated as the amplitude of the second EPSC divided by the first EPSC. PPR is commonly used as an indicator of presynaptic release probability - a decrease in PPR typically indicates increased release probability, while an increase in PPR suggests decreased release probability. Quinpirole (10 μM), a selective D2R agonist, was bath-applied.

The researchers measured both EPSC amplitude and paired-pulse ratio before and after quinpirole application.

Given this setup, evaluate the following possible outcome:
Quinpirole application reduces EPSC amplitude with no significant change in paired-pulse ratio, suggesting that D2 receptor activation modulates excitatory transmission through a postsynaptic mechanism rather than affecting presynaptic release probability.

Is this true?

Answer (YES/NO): YES